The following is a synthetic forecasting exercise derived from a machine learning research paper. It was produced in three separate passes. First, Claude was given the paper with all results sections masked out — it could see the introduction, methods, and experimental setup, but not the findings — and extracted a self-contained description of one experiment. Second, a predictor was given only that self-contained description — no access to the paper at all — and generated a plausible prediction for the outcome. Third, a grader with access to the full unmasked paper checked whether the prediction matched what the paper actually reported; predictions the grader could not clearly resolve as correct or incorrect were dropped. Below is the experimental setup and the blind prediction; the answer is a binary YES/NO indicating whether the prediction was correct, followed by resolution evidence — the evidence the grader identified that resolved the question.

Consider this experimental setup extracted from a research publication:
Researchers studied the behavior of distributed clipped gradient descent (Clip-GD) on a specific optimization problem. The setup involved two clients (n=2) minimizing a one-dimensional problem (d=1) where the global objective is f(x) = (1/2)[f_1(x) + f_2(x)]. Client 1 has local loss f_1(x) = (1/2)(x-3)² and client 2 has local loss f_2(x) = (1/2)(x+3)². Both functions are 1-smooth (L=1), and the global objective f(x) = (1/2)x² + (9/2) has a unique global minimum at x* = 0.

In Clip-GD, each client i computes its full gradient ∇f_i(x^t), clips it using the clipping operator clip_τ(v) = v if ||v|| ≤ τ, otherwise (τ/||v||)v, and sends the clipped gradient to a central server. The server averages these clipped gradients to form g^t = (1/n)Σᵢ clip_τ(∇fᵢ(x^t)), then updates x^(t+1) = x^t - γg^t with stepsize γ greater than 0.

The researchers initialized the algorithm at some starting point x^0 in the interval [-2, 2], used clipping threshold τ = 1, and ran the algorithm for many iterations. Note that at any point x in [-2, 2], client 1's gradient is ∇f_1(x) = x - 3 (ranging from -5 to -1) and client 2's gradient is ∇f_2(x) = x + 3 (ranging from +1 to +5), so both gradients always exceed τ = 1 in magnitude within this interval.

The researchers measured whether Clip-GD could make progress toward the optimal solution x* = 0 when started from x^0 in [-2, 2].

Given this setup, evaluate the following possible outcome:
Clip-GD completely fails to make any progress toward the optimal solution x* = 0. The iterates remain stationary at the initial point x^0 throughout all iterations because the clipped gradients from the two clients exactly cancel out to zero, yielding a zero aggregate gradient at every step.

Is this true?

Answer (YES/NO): YES